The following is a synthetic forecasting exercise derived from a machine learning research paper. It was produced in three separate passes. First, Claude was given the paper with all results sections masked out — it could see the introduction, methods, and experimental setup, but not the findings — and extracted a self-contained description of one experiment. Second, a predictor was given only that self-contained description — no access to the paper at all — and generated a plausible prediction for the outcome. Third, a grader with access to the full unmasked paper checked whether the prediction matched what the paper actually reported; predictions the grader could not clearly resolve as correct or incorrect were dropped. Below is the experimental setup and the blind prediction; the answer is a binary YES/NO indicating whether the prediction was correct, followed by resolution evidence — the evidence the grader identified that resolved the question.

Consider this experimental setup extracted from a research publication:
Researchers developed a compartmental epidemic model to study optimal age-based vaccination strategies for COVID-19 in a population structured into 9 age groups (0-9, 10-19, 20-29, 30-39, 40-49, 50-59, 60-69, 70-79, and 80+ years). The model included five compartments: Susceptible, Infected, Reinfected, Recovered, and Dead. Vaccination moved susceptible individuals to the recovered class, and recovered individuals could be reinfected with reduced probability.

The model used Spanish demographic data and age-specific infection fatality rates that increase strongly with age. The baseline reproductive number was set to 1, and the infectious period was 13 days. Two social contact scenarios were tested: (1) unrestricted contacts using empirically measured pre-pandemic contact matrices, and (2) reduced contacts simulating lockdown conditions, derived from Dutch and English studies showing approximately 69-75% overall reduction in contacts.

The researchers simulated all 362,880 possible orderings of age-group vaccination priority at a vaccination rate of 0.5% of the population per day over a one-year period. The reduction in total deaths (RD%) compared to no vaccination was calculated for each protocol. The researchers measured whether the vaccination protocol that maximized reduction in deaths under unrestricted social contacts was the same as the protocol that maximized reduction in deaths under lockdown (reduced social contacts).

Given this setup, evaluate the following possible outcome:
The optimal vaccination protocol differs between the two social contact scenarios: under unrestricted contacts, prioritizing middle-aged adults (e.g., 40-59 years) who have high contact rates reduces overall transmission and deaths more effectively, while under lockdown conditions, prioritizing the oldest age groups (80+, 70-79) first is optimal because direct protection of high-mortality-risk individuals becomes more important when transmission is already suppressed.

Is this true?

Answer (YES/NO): NO